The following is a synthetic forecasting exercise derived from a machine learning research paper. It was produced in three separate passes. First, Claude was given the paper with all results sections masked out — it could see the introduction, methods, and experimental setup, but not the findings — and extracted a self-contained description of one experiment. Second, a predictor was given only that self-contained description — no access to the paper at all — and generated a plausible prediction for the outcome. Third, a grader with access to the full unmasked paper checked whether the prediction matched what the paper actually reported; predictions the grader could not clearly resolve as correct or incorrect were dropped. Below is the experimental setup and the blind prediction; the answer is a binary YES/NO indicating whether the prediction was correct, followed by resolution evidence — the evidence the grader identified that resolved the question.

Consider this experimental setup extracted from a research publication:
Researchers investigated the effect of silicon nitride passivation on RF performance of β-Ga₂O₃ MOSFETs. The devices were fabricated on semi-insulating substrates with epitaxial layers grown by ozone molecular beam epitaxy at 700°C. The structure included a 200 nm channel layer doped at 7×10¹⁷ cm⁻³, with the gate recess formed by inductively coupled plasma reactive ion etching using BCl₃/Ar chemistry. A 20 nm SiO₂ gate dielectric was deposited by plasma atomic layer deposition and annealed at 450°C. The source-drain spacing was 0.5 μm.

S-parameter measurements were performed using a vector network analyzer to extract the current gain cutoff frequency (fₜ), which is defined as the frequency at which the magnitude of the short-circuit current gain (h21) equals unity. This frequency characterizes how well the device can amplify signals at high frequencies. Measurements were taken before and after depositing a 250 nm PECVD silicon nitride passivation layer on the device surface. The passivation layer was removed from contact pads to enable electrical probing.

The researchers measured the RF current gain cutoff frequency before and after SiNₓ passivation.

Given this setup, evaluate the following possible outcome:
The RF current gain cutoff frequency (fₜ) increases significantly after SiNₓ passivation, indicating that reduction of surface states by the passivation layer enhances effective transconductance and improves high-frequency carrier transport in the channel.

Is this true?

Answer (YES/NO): NO